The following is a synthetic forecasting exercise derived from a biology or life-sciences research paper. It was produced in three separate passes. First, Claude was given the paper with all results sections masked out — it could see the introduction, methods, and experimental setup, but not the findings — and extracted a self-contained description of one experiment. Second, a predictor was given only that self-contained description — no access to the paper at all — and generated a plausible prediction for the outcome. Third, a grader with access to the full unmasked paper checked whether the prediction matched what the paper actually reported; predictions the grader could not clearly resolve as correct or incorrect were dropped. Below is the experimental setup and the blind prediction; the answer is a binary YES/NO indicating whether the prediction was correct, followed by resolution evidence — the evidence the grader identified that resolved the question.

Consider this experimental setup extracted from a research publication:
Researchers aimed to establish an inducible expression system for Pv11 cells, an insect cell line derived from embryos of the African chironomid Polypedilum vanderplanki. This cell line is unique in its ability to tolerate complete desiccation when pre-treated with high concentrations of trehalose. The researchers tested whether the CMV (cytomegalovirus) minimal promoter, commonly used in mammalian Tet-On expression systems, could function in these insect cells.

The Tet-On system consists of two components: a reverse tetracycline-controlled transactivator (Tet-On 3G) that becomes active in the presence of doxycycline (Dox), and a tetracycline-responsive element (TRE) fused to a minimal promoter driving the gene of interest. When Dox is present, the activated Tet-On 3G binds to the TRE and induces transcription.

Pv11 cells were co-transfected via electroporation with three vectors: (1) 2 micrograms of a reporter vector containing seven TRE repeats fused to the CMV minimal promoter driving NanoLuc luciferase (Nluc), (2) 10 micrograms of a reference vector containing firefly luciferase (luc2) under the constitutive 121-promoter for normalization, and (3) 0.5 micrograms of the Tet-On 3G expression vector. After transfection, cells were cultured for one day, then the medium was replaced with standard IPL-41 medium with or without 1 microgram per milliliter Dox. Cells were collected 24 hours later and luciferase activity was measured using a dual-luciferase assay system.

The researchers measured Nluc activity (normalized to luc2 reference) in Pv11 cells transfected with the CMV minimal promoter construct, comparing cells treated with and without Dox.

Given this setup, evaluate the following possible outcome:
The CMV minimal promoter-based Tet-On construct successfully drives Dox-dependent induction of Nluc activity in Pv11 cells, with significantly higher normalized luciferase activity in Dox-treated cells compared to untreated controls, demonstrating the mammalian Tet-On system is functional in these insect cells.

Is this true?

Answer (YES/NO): NO